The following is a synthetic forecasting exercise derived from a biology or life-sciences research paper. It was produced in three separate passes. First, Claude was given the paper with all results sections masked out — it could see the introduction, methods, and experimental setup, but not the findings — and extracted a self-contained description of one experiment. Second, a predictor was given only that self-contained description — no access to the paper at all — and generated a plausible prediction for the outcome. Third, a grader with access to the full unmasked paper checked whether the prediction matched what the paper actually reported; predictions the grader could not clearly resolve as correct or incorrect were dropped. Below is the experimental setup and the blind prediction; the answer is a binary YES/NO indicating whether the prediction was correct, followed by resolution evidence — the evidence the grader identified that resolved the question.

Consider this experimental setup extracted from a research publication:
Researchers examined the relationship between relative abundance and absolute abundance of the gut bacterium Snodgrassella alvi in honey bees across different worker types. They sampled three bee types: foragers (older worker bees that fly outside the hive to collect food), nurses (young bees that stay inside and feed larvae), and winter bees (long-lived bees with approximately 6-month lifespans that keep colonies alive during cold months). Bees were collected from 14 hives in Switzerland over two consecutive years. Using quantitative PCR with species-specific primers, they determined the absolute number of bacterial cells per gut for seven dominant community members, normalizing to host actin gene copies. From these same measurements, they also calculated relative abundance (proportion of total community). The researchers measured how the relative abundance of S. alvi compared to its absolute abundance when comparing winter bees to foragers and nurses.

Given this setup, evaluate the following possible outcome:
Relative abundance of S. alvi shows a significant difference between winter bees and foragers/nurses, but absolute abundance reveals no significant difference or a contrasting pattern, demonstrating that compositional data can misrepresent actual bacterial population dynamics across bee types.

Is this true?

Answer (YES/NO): YES